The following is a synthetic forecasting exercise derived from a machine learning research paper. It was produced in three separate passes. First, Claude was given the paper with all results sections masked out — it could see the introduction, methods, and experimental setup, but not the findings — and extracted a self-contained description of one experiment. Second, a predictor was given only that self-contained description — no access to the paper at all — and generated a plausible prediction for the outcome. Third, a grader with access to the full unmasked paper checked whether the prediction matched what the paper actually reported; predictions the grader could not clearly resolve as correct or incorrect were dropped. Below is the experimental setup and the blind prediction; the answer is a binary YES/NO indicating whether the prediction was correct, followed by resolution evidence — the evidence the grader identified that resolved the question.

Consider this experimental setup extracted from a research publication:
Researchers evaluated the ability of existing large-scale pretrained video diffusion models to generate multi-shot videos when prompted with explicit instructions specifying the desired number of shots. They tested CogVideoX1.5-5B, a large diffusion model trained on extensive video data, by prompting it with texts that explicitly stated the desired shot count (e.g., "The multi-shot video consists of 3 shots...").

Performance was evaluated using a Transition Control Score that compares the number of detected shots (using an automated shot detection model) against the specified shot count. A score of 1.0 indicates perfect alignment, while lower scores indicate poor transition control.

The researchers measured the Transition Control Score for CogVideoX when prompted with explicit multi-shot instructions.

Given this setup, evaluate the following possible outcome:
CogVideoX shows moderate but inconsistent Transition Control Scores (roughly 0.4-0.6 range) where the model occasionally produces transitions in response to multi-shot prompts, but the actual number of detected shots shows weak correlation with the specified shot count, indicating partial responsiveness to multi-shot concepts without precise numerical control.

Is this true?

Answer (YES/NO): NO